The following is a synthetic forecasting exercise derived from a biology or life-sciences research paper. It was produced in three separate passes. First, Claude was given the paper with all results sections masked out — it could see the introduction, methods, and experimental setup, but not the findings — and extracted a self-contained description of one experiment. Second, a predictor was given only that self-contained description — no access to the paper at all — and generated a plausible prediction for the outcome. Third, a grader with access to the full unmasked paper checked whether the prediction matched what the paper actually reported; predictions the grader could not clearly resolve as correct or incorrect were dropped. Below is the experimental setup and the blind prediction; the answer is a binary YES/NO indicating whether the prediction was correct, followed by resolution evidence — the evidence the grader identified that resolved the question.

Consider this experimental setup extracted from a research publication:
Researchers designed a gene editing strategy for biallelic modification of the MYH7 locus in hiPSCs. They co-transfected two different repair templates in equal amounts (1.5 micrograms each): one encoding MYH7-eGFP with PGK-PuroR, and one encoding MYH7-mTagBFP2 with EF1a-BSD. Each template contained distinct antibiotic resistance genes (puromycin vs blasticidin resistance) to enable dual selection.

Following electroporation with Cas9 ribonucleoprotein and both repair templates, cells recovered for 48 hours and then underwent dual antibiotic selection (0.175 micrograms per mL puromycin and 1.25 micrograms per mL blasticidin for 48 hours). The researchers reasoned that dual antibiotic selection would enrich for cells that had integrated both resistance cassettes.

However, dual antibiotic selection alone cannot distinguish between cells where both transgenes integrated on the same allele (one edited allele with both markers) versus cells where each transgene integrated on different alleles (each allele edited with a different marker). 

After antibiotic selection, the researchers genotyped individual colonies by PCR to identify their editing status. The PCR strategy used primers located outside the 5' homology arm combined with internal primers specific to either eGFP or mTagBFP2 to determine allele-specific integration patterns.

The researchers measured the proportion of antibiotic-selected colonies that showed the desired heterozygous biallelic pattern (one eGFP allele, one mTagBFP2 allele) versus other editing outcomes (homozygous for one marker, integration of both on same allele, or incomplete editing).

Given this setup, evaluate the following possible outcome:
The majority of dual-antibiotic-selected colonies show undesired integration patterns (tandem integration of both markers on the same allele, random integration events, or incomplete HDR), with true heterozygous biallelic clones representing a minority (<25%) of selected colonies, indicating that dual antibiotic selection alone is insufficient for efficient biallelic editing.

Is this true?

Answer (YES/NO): YES